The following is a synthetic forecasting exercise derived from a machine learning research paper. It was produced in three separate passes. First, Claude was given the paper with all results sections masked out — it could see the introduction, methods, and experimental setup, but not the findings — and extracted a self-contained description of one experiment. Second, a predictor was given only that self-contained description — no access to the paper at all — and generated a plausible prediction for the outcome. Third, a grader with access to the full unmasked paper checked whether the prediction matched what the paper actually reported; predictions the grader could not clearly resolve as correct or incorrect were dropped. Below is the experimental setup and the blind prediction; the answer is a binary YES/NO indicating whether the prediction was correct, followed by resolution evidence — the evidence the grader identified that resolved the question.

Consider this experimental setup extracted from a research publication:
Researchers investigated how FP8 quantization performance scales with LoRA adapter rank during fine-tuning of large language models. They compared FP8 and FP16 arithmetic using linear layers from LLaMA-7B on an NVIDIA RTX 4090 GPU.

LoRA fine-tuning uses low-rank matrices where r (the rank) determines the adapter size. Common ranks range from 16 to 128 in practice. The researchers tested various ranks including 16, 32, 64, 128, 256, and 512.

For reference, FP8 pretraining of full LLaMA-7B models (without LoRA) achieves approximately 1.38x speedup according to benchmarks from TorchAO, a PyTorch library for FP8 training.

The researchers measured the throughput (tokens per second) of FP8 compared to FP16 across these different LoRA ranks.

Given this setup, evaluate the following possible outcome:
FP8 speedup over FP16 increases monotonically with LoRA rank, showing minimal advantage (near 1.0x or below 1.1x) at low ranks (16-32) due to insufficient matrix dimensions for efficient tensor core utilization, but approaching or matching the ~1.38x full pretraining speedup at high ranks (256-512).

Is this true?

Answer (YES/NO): NO